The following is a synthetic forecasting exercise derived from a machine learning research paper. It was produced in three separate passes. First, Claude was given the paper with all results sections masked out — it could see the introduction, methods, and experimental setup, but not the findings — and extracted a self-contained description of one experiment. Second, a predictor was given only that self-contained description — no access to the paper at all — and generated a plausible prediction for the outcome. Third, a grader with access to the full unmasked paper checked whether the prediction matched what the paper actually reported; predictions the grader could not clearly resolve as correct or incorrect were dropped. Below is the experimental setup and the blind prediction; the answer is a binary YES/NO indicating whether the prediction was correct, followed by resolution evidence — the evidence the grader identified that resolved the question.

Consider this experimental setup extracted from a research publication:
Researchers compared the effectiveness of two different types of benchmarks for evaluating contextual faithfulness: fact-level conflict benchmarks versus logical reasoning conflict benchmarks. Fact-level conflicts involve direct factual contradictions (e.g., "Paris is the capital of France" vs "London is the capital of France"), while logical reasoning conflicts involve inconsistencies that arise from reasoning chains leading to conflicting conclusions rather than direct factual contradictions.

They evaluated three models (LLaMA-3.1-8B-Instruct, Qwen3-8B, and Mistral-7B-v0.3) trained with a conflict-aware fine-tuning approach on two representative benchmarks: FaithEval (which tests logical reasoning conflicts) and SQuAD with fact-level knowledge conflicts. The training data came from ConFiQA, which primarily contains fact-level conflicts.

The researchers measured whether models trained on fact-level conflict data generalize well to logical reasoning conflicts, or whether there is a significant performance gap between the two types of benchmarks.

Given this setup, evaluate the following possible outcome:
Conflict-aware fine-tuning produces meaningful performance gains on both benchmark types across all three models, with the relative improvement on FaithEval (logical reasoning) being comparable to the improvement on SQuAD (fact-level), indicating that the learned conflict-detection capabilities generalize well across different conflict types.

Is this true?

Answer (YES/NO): YES